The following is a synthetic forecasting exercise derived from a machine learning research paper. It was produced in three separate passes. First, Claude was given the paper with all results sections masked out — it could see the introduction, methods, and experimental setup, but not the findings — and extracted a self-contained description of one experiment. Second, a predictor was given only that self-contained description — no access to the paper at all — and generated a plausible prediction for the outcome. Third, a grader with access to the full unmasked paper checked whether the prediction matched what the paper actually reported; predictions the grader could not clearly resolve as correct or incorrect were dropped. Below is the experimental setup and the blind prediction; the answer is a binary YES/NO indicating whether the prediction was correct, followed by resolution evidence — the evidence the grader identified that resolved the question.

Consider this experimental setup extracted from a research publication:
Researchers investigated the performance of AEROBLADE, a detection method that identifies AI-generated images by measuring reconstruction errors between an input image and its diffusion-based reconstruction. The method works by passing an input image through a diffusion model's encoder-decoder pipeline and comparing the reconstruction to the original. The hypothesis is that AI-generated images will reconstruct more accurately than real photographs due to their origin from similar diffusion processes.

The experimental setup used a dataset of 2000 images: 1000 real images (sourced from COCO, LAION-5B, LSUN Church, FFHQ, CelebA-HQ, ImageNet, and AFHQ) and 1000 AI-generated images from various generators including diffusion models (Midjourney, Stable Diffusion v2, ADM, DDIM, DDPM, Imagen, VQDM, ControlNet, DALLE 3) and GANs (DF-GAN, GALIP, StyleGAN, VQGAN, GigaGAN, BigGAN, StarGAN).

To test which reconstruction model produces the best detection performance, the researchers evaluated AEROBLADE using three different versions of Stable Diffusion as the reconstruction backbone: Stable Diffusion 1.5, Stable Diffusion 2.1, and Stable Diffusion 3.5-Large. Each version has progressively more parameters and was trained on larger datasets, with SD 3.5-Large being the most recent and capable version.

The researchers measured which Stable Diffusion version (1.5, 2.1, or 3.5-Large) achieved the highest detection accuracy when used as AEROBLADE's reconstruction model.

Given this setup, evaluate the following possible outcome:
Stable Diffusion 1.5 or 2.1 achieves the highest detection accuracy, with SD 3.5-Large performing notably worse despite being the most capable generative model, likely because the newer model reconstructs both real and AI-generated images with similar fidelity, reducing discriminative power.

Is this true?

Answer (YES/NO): NO